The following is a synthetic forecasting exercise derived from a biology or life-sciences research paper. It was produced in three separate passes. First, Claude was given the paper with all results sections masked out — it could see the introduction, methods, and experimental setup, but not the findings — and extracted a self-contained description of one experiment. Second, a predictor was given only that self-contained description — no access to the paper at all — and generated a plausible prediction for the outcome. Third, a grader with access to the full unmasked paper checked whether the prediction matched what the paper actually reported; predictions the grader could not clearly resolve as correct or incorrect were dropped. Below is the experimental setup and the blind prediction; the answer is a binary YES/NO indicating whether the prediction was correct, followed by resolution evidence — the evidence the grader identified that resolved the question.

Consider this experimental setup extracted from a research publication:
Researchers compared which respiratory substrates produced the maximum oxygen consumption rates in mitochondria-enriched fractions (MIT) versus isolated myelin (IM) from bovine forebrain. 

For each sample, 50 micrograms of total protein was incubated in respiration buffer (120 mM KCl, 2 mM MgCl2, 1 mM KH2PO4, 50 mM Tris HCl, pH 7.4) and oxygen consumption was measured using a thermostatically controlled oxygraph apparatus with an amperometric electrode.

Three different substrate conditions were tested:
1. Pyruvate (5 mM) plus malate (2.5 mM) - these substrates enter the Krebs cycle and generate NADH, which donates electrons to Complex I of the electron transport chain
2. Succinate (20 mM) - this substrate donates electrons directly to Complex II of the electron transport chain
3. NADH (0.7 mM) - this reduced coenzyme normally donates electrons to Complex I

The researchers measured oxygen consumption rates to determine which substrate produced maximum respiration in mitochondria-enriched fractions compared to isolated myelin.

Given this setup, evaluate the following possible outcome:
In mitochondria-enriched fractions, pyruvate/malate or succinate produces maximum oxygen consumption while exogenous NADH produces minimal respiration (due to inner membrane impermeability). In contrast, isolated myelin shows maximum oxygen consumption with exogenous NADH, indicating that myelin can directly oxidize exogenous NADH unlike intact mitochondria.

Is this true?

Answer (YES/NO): NO